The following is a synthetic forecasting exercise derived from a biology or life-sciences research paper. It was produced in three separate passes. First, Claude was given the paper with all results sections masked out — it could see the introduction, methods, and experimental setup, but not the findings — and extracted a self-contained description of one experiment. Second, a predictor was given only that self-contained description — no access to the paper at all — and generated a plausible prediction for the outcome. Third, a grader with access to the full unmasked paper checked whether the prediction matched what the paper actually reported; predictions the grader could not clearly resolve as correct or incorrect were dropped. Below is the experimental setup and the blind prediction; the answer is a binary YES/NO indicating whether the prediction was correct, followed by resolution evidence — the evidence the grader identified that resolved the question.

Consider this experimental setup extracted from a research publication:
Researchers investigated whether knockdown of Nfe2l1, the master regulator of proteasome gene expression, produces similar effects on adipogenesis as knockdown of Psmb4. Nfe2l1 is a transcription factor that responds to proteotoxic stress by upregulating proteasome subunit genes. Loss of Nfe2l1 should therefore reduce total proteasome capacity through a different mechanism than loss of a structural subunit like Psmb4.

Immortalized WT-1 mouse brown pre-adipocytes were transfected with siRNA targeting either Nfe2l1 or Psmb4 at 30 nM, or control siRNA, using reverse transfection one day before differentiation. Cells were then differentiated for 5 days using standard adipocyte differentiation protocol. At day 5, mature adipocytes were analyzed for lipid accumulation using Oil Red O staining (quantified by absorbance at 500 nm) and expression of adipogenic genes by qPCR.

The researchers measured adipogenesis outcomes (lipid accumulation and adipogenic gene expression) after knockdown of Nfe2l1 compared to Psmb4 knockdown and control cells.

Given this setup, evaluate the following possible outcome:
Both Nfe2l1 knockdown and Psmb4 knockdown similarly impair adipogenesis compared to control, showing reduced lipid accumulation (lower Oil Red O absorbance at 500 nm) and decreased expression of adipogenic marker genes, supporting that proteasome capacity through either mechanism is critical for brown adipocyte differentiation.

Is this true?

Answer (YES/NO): NO